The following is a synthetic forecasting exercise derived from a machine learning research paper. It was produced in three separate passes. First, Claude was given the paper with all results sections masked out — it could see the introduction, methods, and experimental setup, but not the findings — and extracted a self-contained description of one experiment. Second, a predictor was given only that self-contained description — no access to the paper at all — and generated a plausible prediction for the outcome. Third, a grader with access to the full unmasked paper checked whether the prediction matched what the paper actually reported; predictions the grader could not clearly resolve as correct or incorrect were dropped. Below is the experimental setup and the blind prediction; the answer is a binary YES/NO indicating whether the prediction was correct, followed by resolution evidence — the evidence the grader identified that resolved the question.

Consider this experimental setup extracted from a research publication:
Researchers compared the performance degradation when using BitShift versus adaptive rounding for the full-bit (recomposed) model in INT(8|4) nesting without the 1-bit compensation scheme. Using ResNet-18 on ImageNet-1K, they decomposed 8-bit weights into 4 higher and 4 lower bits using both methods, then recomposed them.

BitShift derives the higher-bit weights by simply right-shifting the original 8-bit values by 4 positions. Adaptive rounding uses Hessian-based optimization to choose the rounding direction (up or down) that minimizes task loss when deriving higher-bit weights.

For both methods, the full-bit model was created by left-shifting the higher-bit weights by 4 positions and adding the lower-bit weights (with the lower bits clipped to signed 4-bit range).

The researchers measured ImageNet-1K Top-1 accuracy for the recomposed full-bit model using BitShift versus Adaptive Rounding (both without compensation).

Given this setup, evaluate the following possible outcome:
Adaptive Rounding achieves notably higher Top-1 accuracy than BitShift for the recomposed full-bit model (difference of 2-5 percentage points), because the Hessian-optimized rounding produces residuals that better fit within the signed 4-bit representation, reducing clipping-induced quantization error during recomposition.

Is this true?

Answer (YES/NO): NO